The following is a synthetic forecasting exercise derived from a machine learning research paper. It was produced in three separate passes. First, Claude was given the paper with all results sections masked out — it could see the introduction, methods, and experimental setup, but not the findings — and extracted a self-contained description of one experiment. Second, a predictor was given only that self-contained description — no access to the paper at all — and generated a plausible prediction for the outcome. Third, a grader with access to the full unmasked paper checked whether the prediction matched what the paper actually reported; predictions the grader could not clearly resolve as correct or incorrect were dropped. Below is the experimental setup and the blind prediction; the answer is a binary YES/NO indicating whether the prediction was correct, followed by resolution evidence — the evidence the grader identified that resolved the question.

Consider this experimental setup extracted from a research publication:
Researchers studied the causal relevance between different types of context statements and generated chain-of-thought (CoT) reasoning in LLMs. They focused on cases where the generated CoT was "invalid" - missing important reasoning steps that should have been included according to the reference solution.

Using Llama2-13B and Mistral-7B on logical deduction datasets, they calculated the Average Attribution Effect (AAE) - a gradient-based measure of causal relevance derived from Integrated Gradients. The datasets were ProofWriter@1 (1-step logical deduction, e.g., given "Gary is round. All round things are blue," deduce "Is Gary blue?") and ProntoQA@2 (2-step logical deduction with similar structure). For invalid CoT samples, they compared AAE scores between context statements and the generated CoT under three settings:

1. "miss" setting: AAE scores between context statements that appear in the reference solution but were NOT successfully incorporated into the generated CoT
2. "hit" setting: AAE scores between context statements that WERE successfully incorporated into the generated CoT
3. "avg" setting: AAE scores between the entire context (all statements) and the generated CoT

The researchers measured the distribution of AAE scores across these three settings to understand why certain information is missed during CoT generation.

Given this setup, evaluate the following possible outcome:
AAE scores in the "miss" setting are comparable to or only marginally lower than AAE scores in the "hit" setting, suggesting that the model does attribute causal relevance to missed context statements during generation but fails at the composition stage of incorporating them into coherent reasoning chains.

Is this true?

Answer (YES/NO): NO